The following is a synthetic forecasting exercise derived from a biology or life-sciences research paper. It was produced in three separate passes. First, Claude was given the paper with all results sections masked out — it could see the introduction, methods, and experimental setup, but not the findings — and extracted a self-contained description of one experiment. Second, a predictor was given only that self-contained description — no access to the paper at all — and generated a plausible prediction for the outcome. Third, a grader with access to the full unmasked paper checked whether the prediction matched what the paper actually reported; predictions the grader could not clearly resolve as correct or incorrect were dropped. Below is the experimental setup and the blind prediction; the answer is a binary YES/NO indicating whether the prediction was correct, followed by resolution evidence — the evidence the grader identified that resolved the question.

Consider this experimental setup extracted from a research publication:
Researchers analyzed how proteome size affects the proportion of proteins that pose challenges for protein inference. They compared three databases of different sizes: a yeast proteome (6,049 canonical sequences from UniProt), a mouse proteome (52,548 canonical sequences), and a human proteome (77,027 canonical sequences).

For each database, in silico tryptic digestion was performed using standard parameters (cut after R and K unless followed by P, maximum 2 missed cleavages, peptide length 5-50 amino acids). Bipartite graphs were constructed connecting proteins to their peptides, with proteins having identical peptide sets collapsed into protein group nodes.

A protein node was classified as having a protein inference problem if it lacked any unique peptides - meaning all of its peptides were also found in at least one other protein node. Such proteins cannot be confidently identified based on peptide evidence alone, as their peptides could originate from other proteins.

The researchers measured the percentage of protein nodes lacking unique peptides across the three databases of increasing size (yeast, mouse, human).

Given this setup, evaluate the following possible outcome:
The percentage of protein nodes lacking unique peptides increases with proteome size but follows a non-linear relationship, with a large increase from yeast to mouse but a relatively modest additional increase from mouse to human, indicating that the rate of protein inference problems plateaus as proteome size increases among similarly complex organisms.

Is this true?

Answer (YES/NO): YES